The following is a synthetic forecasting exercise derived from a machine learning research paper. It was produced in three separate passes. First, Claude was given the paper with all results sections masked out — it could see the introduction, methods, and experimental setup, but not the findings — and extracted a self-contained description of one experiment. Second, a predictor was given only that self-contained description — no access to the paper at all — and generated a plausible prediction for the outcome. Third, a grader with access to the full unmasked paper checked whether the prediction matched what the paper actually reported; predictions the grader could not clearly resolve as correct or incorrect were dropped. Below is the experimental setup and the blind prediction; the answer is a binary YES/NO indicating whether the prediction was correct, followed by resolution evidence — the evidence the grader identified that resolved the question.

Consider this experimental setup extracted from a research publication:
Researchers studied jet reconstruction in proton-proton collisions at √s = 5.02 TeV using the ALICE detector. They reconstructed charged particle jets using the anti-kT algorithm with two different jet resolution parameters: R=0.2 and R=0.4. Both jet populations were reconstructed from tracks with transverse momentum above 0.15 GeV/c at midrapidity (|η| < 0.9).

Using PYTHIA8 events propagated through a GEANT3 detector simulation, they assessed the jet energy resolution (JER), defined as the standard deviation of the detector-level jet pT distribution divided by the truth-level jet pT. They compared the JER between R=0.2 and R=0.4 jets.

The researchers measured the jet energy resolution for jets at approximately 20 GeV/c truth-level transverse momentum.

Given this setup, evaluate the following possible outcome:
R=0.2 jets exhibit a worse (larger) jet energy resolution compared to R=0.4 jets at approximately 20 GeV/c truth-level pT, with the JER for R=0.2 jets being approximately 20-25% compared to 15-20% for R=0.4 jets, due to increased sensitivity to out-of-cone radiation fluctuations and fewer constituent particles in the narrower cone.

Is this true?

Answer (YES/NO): NO